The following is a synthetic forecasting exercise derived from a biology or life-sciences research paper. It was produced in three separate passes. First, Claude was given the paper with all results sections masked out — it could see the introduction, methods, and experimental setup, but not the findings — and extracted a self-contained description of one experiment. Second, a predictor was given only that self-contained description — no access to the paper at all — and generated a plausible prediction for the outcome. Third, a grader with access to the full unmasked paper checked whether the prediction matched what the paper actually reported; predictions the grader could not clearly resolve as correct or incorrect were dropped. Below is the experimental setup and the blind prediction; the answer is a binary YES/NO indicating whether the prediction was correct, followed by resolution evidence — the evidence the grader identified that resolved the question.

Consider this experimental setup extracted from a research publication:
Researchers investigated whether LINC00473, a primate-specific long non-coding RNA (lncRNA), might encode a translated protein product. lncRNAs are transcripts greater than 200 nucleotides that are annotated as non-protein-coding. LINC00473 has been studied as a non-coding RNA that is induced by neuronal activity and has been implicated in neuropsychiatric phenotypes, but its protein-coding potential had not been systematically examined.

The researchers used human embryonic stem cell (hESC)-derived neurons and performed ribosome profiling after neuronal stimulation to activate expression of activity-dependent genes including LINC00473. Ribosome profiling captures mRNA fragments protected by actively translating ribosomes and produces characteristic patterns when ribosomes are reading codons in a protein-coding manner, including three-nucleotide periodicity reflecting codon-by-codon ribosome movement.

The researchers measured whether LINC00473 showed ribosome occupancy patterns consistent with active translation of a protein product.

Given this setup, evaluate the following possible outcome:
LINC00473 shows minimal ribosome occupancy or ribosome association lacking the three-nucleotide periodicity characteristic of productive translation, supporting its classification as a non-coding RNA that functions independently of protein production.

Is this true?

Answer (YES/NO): NO